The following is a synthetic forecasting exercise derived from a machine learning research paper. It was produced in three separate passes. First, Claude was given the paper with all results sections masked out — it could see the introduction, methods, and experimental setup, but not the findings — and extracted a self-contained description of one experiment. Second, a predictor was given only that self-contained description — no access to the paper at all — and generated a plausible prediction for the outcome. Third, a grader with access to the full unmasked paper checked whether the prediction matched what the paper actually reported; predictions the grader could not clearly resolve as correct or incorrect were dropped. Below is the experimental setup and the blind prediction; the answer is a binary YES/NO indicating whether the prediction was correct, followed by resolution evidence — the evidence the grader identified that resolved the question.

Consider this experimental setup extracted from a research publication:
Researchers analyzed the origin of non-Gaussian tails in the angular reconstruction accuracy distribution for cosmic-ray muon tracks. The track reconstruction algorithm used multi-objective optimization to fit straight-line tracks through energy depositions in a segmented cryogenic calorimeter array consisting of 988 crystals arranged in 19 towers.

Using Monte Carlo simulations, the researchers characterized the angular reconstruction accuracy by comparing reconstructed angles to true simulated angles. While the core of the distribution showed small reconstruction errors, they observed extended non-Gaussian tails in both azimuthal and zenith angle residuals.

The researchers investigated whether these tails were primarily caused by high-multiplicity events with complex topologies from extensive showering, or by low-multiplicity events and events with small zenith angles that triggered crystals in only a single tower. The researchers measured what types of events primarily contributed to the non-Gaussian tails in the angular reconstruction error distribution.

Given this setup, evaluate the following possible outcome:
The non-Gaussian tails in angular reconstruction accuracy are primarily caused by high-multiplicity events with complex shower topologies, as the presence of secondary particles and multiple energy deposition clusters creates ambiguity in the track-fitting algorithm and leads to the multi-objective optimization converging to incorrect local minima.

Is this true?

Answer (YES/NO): NO